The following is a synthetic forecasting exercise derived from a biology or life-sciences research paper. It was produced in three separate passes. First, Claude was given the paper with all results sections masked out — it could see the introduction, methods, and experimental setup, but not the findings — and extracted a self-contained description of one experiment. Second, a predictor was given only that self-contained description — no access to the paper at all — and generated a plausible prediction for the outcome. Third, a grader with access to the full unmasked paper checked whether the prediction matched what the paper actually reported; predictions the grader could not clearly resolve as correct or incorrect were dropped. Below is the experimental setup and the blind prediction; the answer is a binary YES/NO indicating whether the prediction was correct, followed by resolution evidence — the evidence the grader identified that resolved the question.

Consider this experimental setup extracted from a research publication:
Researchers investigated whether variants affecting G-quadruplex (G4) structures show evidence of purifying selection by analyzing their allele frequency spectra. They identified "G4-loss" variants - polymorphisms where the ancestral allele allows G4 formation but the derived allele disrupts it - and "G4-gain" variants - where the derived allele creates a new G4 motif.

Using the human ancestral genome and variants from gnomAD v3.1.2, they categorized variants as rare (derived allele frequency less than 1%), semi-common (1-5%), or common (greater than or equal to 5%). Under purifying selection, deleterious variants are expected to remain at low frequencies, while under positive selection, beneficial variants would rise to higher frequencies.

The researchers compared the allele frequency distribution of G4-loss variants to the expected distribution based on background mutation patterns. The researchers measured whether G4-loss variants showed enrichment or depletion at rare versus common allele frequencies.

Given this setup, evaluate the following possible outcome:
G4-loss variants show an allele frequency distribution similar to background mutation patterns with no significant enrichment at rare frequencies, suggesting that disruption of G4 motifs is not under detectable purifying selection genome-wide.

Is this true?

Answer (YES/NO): NO